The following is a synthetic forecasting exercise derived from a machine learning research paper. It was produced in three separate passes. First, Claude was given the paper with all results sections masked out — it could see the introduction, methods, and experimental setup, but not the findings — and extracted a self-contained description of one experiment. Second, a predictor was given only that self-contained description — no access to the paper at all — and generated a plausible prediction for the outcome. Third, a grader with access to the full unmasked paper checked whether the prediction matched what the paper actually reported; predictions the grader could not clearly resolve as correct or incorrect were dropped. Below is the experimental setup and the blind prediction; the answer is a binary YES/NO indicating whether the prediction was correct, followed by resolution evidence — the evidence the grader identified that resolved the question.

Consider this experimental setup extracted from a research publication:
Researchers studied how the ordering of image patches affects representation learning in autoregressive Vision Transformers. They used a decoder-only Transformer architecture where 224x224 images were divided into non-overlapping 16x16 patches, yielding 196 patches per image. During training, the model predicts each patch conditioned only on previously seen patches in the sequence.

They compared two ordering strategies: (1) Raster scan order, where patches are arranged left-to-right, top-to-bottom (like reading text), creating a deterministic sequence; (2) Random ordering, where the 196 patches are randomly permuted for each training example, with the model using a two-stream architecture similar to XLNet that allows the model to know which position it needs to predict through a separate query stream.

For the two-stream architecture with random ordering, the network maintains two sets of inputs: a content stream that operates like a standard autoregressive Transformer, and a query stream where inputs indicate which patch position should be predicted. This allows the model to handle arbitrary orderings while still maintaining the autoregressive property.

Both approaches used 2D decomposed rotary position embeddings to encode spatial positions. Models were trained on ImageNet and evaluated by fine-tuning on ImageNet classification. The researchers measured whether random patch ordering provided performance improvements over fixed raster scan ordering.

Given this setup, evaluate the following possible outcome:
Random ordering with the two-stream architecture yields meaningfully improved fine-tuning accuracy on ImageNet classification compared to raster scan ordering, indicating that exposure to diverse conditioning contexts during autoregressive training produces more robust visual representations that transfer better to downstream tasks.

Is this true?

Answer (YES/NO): NO